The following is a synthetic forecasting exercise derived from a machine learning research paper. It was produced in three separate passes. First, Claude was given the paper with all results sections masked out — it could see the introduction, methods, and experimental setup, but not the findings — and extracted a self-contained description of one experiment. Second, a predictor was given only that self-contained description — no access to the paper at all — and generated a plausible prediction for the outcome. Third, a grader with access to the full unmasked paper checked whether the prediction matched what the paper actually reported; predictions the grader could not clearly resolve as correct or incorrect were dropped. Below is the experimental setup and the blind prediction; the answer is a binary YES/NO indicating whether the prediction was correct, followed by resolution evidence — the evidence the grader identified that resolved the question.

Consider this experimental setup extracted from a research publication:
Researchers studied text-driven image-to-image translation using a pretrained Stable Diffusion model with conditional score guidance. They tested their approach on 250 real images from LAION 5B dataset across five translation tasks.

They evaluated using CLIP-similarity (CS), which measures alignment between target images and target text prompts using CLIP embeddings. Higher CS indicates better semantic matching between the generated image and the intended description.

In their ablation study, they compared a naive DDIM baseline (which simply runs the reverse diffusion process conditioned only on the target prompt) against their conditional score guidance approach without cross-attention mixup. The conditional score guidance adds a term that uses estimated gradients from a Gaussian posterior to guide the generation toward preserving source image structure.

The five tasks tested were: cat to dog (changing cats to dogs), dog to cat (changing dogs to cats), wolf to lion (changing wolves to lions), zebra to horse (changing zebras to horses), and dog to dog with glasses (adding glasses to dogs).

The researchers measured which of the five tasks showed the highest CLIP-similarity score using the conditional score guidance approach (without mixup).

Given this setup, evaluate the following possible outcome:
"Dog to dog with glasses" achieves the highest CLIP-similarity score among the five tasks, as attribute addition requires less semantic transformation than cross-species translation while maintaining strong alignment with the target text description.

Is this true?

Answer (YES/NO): YES